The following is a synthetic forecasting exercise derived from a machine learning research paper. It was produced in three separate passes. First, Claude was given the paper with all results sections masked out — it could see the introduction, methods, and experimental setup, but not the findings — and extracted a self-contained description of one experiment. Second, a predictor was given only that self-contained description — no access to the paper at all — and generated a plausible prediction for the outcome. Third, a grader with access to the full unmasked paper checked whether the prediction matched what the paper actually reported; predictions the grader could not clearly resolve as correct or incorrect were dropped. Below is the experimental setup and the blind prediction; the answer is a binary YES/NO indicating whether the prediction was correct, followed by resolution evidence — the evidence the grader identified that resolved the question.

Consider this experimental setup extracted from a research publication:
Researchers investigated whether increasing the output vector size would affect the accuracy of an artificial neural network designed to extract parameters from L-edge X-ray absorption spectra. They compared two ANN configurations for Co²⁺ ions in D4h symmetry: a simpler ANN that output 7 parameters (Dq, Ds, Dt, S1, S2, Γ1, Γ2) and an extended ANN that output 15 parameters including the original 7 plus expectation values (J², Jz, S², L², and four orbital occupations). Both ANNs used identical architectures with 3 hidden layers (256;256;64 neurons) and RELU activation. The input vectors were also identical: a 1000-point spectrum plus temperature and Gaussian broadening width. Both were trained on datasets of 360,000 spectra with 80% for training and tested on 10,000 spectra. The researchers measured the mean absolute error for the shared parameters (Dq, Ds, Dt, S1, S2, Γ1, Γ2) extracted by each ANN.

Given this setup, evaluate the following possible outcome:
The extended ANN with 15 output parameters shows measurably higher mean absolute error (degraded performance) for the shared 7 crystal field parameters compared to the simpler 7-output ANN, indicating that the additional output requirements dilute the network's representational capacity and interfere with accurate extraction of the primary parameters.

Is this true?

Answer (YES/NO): NO